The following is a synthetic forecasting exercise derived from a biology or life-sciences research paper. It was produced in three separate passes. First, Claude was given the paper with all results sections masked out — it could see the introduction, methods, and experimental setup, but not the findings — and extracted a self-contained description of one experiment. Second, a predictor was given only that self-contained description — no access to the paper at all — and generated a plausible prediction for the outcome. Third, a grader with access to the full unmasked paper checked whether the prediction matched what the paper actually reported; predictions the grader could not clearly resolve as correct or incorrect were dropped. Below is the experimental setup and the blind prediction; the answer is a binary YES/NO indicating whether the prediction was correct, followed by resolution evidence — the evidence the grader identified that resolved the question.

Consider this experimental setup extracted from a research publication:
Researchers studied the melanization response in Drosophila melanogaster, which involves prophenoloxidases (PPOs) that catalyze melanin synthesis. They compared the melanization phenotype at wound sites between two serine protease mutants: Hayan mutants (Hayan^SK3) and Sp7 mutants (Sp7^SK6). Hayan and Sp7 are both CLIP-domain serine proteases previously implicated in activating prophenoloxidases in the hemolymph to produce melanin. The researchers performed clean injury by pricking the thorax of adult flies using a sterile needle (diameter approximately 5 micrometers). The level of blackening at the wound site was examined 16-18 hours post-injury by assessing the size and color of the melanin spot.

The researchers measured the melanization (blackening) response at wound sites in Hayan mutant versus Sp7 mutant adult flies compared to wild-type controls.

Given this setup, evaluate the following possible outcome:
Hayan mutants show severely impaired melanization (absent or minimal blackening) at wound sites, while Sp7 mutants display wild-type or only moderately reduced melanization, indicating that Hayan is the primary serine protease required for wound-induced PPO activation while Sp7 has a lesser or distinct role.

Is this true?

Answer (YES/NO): YES